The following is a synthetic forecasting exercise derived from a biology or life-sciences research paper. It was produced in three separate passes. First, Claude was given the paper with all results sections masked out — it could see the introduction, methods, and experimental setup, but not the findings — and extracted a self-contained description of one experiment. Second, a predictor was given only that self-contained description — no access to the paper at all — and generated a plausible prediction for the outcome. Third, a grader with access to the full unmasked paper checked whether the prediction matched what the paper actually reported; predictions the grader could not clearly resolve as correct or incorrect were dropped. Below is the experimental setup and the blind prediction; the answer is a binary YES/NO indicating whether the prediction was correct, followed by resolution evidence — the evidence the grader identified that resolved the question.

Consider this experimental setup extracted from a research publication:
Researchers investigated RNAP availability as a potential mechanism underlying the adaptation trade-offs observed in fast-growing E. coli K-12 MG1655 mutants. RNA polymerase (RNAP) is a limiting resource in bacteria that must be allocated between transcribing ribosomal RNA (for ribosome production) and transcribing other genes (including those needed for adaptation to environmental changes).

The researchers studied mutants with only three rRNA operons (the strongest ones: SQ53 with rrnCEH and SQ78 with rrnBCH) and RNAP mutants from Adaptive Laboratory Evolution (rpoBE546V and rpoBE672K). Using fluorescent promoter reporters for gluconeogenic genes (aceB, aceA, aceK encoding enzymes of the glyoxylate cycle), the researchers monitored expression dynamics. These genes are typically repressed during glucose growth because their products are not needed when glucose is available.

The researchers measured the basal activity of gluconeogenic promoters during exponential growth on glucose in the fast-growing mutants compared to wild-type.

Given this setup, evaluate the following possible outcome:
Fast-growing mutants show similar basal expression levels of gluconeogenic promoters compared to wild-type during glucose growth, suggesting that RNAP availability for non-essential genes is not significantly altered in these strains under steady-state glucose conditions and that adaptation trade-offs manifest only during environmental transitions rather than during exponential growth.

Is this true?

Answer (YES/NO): NO